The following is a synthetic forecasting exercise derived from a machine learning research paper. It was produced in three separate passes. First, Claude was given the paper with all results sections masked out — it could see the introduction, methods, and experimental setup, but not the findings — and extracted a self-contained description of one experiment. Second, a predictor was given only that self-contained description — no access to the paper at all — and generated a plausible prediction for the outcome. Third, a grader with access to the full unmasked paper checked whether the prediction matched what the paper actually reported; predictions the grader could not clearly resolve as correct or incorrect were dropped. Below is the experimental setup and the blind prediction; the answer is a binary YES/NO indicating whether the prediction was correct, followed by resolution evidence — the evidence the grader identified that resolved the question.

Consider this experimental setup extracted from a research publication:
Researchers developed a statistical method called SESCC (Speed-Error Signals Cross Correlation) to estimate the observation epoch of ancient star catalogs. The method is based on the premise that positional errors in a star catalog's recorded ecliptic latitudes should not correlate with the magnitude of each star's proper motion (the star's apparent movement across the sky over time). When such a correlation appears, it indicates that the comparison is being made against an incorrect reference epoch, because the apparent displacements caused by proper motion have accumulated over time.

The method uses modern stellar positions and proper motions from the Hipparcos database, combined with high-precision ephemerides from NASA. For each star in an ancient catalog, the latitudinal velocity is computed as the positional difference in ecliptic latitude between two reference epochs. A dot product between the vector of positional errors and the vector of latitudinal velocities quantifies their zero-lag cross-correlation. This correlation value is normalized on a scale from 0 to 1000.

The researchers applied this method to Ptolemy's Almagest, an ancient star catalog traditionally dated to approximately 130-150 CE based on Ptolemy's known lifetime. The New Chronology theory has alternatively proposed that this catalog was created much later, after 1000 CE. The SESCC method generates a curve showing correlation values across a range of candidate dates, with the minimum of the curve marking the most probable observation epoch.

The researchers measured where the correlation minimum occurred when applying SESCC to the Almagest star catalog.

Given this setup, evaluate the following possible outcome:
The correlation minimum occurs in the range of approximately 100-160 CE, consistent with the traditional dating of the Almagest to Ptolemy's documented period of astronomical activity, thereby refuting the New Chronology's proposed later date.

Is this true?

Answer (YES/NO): NO